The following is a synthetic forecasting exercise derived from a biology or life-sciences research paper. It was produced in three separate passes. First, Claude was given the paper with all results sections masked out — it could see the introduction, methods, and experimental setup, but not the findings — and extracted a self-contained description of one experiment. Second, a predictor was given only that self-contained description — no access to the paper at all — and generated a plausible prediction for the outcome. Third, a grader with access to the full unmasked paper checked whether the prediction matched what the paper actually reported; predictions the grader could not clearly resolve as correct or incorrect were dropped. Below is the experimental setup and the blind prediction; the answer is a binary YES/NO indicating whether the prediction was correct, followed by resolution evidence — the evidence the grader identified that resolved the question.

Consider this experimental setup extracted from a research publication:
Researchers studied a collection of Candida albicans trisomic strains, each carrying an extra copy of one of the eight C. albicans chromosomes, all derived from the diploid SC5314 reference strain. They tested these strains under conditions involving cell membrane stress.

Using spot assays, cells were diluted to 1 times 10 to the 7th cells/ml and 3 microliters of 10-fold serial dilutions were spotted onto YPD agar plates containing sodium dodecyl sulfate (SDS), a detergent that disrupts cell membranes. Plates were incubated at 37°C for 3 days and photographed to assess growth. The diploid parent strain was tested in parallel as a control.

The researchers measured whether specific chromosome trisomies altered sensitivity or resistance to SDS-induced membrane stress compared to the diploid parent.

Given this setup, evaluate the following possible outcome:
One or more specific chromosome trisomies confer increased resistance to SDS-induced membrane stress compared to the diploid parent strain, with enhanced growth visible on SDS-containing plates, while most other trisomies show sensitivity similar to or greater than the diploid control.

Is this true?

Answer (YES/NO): YES